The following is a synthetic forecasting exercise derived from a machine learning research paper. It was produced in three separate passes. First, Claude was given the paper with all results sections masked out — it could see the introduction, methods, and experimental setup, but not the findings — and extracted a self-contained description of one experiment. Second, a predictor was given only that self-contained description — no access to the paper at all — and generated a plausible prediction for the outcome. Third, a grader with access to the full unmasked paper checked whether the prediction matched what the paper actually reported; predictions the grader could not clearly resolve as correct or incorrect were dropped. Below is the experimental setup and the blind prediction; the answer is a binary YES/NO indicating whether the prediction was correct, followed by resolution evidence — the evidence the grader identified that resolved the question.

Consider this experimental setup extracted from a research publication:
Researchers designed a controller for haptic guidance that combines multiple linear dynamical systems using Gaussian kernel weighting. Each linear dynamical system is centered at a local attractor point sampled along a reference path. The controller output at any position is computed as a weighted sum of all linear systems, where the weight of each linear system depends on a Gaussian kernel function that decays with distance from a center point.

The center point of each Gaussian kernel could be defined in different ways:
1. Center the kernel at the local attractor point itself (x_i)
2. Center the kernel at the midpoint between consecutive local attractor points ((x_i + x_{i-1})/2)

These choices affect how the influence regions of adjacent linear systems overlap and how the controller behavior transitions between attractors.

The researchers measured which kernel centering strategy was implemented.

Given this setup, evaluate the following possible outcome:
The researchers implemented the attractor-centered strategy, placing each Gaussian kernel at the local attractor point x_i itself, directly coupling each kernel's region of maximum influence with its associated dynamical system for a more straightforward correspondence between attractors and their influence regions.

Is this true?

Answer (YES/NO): NO